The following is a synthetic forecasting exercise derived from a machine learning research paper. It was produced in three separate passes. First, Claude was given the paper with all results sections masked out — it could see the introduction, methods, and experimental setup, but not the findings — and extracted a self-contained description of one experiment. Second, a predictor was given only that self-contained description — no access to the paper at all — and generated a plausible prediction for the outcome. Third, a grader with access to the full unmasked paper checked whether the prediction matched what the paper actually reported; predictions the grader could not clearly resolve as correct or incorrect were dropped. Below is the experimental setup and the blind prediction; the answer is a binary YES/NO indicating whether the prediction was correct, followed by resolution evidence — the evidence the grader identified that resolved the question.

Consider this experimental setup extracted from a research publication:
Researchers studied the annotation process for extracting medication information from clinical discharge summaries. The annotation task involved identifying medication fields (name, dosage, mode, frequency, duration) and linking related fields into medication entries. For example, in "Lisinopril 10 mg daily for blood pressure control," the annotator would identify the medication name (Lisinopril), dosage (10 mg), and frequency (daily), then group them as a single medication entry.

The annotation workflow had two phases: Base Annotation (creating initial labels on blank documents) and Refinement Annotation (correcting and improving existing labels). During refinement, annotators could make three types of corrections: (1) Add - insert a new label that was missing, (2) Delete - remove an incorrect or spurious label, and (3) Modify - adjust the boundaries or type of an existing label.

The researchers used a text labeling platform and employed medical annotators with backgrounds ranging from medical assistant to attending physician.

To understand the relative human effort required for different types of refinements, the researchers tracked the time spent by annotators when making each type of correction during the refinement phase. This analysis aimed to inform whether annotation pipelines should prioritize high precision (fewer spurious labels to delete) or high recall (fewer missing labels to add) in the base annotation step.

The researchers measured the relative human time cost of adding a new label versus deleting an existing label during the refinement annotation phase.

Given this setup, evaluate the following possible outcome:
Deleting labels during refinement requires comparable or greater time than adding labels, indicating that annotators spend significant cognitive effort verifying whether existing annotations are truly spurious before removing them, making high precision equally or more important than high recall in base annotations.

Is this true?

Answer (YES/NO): NO